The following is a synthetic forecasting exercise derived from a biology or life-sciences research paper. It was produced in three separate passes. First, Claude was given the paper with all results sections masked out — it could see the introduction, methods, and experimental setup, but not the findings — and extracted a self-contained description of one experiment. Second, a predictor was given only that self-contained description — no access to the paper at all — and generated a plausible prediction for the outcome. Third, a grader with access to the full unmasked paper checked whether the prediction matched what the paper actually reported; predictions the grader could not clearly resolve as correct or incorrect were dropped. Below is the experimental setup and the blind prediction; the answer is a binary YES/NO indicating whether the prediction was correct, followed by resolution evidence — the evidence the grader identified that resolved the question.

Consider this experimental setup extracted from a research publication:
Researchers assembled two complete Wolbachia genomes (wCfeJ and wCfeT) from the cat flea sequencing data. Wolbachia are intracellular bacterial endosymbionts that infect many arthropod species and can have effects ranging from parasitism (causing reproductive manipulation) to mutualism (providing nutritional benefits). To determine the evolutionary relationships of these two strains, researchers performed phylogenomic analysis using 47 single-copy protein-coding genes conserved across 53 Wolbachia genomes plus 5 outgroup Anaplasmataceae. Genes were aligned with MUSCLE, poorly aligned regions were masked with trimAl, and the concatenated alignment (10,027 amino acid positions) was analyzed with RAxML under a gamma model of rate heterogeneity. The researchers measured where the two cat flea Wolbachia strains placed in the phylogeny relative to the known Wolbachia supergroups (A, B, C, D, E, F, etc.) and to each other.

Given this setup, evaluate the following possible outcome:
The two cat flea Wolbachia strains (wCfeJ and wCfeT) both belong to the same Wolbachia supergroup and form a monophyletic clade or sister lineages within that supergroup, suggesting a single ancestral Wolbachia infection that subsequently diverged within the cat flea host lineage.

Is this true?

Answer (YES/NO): NO